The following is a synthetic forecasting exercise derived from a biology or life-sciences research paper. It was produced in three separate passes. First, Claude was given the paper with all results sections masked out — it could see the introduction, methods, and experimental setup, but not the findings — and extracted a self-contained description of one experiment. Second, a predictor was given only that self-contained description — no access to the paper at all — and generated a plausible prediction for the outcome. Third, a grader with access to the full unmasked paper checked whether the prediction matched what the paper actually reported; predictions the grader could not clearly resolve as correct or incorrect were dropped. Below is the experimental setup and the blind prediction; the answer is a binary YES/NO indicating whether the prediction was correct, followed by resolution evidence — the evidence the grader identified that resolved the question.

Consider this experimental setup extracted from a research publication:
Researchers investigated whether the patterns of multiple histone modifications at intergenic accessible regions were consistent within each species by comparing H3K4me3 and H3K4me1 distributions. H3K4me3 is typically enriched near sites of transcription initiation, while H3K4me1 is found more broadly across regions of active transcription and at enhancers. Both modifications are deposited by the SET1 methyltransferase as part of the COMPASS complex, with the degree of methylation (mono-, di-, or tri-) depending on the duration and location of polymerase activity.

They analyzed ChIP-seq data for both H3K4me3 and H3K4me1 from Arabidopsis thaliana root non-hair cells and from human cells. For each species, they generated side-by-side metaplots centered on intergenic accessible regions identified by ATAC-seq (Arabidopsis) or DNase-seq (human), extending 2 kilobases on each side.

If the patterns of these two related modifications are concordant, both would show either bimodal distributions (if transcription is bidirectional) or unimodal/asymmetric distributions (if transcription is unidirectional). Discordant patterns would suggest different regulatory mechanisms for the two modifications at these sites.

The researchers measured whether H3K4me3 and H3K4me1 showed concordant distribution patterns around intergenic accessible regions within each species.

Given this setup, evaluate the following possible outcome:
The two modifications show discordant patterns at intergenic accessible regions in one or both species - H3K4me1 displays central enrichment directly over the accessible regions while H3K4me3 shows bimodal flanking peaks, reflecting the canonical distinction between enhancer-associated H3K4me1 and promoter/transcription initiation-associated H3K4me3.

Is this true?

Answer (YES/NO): NO